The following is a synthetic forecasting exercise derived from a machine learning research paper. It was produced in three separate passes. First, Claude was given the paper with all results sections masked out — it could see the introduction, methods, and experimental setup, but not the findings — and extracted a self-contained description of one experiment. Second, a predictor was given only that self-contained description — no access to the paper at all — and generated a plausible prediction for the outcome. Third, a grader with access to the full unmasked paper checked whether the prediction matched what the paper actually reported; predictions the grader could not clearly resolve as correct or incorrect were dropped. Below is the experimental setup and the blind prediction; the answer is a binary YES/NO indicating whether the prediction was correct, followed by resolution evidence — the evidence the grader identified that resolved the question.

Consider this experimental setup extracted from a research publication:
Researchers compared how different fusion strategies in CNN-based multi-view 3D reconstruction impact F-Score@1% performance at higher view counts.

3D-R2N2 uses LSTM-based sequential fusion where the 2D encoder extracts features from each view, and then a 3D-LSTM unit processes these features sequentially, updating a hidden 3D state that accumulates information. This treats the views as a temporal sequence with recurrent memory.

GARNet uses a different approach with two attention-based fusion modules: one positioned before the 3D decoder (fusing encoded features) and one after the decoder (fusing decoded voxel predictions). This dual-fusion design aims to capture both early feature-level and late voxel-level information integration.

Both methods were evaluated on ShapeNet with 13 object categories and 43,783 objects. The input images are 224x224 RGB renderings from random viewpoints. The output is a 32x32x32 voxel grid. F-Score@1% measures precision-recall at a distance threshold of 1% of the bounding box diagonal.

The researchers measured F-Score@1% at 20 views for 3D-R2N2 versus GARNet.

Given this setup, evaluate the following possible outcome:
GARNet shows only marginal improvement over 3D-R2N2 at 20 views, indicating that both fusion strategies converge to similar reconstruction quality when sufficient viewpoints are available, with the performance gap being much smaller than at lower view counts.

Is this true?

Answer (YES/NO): NO